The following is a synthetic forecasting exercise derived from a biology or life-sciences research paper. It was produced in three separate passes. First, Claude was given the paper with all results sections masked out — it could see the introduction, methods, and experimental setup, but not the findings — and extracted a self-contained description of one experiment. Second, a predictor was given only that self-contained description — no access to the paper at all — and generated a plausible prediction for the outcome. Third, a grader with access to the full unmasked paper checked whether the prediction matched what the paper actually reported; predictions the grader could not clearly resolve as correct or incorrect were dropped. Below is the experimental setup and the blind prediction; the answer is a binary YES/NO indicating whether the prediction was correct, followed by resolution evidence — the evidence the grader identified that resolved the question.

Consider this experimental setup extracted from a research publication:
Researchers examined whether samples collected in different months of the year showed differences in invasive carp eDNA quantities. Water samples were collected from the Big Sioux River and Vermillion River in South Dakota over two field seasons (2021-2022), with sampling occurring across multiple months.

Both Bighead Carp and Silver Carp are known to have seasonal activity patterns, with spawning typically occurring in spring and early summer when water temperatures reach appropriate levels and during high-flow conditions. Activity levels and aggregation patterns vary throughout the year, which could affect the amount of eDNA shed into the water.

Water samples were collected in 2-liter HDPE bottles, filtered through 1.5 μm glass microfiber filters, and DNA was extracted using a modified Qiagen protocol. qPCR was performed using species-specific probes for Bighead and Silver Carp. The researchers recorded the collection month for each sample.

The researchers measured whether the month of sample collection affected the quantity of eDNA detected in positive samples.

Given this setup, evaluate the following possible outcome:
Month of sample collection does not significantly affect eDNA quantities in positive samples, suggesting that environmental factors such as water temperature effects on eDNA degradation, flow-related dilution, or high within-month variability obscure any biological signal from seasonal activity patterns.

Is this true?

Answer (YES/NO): YES